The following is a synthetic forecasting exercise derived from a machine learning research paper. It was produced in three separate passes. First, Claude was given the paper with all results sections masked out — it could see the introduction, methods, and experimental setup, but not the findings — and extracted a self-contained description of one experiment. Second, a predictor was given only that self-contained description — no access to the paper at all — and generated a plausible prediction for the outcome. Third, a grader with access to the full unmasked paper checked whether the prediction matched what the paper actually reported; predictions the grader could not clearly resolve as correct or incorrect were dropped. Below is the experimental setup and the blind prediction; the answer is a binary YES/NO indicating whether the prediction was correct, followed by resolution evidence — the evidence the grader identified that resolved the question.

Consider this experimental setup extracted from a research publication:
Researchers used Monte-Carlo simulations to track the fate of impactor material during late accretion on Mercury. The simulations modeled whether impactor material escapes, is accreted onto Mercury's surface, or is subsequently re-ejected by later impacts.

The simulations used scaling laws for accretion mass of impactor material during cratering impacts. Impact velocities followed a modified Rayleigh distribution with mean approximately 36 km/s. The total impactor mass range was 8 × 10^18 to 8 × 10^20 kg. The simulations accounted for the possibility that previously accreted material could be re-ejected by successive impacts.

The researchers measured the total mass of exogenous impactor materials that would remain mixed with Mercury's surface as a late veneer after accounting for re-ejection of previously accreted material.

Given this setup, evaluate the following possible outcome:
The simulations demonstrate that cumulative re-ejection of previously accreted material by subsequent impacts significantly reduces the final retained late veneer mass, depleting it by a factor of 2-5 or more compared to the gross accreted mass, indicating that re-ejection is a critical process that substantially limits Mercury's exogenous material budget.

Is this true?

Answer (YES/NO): NO